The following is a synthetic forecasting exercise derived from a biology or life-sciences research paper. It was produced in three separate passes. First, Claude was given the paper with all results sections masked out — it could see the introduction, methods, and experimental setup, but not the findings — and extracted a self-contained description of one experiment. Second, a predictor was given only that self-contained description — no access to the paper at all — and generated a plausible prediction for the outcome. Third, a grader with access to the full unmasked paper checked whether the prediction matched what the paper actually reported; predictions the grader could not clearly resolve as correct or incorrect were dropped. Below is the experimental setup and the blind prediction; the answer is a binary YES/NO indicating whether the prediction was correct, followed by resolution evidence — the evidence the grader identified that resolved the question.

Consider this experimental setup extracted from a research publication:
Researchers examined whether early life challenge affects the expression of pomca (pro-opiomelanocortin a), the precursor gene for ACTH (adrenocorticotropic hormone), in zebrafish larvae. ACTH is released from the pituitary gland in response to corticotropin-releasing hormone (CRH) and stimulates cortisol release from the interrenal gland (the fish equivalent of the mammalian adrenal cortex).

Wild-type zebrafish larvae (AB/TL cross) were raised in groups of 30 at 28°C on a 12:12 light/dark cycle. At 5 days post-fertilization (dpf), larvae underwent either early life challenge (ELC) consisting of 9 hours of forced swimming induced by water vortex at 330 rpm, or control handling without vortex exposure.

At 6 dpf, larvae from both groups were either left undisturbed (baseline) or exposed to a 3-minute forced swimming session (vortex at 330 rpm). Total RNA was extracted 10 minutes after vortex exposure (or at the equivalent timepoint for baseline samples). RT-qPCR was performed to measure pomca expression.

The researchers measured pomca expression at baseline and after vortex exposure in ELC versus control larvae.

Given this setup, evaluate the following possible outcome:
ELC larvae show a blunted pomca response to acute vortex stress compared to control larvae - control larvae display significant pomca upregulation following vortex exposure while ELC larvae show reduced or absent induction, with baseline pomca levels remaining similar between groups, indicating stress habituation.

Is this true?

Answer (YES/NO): NO